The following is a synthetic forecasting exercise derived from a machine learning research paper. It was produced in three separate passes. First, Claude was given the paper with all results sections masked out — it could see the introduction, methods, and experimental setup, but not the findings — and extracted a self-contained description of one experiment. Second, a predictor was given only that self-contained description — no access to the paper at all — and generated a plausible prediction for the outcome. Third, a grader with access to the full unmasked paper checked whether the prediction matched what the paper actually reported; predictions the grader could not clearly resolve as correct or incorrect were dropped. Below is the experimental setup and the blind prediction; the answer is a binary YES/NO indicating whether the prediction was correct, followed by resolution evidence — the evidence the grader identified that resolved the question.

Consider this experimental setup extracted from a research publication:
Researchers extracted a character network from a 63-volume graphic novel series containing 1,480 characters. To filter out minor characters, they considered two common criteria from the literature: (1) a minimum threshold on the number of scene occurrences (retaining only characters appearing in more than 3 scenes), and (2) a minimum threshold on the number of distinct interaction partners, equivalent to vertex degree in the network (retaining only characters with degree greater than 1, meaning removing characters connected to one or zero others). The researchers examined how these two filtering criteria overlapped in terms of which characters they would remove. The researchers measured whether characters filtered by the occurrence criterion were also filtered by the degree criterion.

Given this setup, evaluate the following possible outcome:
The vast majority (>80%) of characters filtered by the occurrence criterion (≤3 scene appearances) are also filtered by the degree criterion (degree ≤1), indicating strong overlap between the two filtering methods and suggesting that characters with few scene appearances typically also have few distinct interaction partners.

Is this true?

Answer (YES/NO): NO